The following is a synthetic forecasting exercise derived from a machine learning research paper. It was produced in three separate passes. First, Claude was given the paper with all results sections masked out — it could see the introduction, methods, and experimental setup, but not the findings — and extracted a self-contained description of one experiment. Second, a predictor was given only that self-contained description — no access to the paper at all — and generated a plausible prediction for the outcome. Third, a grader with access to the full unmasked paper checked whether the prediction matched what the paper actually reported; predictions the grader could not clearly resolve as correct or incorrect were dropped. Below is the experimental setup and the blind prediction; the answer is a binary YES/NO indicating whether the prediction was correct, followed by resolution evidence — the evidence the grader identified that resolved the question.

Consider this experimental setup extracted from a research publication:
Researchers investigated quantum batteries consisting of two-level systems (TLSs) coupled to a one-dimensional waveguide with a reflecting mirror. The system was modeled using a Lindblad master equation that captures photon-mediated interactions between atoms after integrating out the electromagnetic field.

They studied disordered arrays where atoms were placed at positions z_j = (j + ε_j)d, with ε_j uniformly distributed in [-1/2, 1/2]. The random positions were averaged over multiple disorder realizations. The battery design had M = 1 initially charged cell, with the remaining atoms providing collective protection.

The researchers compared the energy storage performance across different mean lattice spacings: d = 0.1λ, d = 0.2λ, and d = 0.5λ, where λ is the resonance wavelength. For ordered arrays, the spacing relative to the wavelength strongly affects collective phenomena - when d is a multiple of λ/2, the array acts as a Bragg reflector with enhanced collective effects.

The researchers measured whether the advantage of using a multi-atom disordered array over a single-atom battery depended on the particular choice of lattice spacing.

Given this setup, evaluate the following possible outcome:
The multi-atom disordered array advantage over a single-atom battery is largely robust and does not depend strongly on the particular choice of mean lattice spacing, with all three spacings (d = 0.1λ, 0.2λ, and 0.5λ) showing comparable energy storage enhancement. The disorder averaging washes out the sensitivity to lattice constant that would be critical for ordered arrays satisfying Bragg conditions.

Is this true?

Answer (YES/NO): YES